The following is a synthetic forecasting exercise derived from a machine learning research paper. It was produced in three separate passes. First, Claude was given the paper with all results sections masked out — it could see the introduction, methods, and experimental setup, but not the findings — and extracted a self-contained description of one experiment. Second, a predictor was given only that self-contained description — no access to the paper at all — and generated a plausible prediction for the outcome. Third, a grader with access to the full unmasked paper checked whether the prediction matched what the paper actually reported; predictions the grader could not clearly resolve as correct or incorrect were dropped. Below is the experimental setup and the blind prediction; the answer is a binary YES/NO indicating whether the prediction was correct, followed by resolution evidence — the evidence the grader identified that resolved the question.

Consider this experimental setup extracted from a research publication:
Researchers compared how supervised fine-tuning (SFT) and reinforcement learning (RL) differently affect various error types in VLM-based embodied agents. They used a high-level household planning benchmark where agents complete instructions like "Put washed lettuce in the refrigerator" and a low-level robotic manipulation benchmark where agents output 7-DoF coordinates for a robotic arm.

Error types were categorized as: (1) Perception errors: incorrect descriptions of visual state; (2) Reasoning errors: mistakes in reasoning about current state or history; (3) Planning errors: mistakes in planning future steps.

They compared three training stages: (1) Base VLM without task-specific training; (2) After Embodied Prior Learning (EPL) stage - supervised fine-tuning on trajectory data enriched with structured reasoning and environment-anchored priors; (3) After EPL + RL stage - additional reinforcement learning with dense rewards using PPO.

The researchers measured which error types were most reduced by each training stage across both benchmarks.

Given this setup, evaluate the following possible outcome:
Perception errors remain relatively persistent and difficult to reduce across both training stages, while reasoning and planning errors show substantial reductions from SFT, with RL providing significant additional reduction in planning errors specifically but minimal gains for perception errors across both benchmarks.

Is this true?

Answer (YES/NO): NO